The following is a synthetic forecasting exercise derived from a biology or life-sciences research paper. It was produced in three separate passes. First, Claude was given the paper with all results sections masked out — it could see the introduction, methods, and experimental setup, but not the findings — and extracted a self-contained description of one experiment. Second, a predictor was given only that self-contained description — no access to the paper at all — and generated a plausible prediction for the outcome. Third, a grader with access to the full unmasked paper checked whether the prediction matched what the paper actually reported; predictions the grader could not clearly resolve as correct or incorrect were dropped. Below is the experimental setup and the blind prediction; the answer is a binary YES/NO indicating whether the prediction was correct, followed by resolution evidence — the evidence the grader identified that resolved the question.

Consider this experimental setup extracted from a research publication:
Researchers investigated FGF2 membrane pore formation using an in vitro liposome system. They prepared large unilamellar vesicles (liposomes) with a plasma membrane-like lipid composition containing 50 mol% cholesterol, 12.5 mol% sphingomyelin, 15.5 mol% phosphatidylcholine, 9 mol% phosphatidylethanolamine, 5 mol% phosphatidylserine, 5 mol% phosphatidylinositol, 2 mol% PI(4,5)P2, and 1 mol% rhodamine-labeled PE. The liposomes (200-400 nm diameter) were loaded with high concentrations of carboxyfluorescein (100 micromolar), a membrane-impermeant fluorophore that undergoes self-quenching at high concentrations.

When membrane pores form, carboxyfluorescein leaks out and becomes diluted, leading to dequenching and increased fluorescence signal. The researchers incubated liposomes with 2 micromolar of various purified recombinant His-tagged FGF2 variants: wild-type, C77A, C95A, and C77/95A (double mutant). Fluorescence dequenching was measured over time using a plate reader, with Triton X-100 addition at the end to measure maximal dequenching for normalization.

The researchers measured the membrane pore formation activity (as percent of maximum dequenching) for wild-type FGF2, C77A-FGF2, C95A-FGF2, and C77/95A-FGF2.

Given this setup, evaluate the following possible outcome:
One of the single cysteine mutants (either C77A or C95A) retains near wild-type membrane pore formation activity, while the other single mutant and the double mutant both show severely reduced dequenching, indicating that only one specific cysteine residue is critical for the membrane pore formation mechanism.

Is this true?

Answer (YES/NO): YES